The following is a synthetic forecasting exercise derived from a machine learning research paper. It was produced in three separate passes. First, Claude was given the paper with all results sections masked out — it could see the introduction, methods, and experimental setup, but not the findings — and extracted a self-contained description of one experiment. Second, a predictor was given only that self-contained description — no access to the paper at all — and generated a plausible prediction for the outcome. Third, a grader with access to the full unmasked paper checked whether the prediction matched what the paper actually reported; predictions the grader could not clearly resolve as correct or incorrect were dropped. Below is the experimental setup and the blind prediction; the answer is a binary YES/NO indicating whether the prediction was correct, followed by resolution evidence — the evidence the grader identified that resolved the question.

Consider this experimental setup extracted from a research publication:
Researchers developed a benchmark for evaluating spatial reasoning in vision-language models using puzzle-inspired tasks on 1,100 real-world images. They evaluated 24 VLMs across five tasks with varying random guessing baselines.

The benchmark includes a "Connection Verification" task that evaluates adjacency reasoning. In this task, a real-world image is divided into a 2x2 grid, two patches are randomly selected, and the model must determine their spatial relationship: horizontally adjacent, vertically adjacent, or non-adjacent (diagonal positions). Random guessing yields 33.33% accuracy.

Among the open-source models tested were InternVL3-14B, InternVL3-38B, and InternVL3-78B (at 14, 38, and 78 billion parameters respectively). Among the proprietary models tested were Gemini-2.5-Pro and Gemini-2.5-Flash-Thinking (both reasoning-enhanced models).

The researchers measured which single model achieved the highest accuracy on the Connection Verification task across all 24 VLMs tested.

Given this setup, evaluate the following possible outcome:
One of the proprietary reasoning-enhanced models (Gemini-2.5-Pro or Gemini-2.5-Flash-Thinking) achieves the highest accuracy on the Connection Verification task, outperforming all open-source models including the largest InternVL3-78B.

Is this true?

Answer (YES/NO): YES